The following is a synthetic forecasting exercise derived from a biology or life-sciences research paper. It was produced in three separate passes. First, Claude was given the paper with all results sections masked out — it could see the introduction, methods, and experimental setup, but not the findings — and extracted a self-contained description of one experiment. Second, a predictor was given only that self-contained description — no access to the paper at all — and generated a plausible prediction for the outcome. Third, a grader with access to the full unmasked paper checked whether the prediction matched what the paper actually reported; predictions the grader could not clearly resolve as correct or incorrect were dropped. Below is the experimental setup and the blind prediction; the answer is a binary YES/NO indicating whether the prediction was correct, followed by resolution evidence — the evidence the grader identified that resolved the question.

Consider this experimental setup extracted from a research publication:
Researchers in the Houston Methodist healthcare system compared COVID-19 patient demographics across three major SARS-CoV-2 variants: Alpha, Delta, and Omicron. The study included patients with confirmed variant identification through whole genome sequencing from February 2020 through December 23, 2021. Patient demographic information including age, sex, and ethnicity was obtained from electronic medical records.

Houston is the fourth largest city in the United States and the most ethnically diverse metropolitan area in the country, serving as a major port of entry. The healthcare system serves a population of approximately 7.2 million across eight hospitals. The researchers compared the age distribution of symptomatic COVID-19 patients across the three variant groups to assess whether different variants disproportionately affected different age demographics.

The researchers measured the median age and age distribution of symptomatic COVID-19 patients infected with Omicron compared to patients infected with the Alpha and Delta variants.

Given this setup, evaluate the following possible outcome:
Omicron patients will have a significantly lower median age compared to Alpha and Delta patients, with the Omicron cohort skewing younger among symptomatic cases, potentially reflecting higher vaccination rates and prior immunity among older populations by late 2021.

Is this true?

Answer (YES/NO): YES